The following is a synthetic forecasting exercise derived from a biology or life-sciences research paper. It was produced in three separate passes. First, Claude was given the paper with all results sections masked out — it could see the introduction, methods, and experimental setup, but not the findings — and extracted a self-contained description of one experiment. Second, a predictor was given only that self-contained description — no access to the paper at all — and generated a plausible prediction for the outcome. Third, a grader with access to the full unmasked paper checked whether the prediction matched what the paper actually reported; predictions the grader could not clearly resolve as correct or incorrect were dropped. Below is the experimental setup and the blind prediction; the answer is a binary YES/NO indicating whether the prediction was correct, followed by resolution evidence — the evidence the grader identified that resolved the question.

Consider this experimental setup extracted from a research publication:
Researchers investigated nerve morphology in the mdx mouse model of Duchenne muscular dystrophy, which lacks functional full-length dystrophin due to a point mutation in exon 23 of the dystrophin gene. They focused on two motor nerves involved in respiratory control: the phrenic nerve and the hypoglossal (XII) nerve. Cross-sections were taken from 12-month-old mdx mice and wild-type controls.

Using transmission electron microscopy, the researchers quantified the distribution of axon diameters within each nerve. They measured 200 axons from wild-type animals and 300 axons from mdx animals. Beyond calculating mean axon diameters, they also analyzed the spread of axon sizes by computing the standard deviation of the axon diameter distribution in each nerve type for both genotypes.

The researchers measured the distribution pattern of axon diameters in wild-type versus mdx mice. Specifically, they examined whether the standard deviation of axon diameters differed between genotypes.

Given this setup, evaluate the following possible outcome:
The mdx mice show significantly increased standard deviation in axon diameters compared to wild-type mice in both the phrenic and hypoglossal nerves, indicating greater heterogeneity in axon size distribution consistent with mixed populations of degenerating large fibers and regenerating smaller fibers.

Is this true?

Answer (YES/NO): NO